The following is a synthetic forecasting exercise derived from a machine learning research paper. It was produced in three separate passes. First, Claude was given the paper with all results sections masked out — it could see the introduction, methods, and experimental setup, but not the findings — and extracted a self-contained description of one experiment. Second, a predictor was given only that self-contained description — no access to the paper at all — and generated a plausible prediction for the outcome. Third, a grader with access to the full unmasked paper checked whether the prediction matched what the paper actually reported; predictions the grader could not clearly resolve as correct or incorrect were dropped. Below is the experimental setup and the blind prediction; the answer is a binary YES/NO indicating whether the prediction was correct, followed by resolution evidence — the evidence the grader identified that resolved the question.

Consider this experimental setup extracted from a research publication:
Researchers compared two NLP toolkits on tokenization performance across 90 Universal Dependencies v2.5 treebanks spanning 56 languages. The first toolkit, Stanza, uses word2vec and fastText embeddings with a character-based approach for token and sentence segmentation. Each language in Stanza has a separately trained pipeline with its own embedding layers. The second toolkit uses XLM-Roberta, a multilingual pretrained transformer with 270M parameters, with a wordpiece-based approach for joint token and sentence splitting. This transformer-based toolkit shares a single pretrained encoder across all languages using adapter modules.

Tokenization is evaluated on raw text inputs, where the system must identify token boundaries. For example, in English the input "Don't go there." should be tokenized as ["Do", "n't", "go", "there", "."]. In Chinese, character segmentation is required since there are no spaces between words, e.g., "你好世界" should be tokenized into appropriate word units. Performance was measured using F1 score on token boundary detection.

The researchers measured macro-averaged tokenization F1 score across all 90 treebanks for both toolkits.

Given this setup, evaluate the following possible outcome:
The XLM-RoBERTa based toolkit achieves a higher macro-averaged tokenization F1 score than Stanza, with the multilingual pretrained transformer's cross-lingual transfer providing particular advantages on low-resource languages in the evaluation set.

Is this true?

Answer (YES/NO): NO